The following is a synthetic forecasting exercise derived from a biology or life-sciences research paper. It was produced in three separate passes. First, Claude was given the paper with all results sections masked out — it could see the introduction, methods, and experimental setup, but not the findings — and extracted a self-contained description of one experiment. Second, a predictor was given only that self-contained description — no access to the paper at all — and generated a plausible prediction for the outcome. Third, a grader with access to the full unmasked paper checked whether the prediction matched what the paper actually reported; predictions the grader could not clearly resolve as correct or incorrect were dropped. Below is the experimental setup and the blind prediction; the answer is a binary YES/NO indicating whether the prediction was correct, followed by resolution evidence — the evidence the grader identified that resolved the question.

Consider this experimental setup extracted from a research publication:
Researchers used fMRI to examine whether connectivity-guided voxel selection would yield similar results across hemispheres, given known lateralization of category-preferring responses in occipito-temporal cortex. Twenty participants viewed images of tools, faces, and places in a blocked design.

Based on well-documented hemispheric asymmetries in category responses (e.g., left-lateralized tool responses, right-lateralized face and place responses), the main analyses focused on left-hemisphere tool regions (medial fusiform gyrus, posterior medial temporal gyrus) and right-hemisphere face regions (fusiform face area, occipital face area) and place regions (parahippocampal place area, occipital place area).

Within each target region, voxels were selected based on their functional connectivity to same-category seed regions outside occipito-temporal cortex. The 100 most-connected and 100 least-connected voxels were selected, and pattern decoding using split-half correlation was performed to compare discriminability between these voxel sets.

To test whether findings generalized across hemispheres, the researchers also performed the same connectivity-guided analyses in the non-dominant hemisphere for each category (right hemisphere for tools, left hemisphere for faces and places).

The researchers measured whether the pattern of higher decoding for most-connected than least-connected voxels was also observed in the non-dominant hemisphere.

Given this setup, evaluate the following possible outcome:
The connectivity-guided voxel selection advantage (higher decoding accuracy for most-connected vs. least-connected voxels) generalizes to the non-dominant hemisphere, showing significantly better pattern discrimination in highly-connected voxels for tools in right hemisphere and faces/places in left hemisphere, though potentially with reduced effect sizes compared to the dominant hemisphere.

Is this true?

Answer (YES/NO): YES